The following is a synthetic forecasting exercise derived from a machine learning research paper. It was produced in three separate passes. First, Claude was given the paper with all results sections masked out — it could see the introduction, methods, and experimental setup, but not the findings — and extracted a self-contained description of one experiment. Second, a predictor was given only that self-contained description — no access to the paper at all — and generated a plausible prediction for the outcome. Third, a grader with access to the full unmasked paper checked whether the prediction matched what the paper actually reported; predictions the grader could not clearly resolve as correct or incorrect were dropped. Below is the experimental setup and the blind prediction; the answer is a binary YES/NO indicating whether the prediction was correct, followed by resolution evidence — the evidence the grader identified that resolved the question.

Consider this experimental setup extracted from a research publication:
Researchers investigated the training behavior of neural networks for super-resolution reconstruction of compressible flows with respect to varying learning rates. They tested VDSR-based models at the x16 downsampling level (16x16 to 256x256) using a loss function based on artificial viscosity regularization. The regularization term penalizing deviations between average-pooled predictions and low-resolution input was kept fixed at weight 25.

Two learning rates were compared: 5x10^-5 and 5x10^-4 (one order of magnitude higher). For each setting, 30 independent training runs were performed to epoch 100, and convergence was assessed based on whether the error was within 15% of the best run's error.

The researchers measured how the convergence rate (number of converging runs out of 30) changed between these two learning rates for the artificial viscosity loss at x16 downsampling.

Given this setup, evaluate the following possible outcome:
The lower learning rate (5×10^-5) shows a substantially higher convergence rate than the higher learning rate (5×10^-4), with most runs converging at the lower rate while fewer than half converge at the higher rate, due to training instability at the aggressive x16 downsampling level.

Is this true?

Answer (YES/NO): NO